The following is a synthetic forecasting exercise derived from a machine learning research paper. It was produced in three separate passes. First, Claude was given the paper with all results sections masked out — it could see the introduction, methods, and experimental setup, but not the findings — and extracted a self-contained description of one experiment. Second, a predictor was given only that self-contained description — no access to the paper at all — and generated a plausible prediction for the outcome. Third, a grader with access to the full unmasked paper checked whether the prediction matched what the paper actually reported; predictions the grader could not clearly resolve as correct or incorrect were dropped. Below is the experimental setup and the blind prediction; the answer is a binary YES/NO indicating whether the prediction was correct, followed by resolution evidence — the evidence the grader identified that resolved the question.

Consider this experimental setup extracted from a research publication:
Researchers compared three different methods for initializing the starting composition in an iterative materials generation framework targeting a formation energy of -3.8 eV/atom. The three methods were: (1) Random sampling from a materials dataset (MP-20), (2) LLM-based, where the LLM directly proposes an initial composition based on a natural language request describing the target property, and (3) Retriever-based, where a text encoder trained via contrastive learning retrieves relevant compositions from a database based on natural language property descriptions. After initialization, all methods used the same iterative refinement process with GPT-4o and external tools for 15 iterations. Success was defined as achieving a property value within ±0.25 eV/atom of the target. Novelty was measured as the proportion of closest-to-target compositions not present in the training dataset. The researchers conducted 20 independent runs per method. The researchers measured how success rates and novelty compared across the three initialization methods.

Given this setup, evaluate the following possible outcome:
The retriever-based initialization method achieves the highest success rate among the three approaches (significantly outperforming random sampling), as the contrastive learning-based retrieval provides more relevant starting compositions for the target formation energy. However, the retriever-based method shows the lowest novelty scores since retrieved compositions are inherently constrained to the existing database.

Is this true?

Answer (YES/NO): YES